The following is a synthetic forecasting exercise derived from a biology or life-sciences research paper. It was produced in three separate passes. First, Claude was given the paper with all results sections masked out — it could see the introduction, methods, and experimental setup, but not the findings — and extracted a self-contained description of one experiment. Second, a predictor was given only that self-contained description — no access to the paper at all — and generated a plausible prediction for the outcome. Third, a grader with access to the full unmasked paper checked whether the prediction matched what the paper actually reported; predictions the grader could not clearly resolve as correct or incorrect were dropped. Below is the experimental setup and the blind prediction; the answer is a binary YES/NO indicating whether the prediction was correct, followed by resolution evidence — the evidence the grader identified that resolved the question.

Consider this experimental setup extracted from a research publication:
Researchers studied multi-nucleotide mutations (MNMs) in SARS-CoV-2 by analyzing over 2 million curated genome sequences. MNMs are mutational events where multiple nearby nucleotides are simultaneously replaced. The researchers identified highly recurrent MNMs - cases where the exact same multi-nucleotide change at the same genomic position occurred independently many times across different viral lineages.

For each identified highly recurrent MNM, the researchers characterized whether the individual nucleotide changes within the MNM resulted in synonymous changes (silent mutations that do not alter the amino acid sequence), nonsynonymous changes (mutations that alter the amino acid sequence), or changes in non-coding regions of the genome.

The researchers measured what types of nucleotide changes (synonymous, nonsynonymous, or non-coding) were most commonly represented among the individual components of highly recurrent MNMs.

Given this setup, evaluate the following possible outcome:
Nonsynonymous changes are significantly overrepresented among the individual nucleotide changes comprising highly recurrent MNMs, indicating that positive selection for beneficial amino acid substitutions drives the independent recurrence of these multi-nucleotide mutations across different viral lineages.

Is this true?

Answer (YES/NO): NO